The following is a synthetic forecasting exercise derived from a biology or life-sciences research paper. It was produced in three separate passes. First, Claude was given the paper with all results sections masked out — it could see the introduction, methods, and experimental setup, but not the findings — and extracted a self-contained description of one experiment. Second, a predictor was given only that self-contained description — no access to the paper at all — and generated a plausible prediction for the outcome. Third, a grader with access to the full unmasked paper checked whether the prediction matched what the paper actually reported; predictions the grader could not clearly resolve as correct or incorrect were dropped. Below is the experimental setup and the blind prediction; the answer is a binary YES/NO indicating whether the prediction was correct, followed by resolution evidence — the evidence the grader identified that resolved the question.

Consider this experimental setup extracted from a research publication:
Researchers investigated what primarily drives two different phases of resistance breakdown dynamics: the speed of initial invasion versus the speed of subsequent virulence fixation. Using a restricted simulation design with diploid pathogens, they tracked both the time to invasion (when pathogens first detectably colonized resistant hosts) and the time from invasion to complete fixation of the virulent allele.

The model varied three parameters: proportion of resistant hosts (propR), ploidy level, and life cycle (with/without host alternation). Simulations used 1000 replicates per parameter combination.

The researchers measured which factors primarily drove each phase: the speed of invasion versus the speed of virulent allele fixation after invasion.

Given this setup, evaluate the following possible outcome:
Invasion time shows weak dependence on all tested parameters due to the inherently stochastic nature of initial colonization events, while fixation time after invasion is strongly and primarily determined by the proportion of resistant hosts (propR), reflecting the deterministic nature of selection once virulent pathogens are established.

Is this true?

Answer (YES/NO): NO